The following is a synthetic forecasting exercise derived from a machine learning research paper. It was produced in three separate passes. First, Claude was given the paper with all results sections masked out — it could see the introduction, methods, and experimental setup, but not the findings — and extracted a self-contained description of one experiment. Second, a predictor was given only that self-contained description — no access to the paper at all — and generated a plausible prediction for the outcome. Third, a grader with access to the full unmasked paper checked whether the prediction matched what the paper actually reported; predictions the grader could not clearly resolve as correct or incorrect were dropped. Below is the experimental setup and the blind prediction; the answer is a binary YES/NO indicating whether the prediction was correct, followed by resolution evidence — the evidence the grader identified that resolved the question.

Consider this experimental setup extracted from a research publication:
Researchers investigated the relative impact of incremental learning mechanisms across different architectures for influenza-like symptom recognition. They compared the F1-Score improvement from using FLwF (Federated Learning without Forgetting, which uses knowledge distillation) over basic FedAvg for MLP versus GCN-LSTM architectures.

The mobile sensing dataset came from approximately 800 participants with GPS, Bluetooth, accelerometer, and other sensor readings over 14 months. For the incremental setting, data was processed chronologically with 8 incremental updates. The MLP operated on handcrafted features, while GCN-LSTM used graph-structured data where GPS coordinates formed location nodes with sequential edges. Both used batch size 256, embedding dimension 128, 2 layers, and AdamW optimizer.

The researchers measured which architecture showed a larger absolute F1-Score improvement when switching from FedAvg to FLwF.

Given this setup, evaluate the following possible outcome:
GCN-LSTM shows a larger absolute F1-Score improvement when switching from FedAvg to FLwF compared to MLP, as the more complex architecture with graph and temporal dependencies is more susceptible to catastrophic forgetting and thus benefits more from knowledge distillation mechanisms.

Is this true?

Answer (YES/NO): YES